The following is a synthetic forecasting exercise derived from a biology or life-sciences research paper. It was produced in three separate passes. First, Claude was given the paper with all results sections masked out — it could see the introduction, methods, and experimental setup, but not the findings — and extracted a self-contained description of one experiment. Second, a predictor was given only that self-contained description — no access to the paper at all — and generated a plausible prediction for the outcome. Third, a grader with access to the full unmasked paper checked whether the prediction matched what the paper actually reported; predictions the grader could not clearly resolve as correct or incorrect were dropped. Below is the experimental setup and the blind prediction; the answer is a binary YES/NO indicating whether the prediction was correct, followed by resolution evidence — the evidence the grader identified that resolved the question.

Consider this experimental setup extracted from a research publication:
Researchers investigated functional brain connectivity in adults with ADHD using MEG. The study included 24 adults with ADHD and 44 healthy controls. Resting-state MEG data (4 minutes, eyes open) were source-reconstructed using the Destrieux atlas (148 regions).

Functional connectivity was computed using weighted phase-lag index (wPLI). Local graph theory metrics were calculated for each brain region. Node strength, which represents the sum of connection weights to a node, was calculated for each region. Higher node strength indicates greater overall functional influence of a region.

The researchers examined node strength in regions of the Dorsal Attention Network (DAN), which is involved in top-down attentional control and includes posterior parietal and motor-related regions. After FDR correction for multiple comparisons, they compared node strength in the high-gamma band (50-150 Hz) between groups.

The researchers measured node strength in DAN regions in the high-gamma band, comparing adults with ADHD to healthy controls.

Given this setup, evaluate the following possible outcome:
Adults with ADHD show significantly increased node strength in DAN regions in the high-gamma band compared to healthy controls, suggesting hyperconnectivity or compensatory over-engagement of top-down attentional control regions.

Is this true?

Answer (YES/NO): NO